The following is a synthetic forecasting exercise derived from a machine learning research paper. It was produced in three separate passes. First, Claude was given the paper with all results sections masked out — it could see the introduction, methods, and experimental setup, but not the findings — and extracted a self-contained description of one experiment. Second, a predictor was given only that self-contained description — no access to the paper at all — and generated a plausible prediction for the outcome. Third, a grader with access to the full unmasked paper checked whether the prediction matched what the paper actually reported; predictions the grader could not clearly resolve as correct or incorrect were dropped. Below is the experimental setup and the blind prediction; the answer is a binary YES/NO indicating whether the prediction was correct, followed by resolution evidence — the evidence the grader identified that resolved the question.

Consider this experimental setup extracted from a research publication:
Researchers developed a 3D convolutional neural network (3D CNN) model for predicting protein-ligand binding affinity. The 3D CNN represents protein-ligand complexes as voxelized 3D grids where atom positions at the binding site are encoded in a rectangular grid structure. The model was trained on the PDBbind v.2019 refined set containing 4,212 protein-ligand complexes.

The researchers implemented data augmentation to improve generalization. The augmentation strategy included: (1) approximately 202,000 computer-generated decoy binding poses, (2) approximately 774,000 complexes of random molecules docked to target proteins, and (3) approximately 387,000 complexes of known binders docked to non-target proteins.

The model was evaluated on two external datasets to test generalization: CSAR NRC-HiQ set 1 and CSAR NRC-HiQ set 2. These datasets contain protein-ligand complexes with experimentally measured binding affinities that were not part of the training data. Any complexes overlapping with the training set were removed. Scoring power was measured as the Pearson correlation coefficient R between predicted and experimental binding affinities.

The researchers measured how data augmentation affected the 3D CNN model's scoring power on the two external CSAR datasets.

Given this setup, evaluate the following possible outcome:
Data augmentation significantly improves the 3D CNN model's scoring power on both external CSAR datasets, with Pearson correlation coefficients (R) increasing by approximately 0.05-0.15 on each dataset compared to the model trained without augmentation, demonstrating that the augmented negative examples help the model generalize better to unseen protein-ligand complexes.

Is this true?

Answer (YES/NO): NO